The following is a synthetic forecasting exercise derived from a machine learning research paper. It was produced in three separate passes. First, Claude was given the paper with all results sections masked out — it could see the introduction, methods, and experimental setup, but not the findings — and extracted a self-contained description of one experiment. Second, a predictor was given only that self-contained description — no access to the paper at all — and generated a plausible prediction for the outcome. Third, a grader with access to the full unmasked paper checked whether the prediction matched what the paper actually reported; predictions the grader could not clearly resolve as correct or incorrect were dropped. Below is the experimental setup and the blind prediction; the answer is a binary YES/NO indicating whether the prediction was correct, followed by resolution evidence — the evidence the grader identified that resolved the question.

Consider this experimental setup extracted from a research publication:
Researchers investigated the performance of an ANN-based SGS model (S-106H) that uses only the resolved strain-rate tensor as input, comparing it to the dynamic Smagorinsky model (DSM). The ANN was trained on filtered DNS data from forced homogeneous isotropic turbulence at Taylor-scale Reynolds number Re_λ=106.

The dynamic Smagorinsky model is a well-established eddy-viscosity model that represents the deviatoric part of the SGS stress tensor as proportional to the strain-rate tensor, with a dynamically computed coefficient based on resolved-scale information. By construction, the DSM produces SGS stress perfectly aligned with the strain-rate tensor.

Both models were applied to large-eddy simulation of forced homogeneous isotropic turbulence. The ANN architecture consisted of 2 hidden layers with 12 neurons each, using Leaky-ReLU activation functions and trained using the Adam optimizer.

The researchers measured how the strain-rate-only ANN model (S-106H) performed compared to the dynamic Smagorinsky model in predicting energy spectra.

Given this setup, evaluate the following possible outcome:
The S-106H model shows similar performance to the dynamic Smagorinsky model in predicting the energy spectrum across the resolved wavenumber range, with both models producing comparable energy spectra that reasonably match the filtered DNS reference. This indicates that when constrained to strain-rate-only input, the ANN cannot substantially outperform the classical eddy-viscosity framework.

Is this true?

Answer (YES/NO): YES